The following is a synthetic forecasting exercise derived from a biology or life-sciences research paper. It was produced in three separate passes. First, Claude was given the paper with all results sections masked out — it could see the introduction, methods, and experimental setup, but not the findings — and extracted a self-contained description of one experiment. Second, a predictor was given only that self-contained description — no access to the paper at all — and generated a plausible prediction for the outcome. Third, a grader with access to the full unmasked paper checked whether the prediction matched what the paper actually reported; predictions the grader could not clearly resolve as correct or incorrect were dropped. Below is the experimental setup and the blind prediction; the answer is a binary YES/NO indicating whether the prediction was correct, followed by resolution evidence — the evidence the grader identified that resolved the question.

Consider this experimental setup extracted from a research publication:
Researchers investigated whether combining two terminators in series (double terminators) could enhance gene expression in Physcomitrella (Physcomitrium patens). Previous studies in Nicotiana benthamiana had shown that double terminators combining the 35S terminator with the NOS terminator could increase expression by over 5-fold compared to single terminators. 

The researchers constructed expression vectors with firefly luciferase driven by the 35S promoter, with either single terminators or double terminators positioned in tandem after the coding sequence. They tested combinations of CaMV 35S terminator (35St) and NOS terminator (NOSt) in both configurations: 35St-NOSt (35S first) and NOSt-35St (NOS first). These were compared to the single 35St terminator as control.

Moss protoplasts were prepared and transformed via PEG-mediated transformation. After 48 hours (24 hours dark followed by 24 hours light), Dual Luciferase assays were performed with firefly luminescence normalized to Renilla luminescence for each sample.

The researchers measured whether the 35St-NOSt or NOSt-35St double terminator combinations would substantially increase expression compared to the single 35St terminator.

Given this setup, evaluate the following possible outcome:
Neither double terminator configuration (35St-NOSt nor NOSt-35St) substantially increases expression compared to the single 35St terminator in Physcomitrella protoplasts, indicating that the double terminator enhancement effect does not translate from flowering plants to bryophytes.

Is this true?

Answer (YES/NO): YES